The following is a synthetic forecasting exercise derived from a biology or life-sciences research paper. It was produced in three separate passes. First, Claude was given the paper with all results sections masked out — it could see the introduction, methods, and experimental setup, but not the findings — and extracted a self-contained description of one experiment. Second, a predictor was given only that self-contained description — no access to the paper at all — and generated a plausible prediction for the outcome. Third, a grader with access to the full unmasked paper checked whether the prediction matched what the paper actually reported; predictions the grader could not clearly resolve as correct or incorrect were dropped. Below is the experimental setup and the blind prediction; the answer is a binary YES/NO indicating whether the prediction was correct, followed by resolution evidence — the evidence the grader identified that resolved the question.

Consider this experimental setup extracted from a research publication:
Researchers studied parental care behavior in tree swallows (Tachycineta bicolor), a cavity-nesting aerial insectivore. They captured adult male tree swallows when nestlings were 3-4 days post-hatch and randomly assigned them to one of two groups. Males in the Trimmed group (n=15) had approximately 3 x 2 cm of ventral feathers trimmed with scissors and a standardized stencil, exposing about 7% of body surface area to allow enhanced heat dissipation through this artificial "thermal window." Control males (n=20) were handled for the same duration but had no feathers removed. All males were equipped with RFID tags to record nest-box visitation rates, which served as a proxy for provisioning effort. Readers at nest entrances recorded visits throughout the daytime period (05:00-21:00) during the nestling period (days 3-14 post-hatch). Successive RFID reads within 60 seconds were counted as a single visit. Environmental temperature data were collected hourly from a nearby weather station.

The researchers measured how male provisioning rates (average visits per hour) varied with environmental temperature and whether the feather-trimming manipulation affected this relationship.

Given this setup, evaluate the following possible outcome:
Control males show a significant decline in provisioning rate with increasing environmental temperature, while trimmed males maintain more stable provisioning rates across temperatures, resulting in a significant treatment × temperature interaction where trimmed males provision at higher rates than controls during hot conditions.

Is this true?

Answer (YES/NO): NO